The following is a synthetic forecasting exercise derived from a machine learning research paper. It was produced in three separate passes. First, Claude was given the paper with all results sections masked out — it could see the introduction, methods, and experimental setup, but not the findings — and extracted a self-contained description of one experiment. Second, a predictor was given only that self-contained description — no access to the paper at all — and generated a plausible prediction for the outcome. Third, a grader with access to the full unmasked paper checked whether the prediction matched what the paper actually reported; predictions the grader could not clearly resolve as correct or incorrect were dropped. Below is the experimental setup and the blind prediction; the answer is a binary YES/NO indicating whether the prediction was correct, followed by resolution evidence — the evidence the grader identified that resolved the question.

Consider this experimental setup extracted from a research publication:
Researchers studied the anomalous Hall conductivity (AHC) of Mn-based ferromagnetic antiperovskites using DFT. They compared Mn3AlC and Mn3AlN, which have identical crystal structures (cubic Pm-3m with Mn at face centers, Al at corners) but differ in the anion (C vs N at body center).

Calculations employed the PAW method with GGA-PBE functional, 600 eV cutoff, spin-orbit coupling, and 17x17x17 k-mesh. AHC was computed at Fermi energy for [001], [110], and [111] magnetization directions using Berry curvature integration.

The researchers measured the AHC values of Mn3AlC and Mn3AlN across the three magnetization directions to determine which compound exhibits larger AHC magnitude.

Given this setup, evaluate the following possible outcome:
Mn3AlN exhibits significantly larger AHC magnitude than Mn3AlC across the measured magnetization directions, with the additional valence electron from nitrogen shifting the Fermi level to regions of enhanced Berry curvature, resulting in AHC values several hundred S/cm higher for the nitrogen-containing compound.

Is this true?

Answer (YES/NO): NO